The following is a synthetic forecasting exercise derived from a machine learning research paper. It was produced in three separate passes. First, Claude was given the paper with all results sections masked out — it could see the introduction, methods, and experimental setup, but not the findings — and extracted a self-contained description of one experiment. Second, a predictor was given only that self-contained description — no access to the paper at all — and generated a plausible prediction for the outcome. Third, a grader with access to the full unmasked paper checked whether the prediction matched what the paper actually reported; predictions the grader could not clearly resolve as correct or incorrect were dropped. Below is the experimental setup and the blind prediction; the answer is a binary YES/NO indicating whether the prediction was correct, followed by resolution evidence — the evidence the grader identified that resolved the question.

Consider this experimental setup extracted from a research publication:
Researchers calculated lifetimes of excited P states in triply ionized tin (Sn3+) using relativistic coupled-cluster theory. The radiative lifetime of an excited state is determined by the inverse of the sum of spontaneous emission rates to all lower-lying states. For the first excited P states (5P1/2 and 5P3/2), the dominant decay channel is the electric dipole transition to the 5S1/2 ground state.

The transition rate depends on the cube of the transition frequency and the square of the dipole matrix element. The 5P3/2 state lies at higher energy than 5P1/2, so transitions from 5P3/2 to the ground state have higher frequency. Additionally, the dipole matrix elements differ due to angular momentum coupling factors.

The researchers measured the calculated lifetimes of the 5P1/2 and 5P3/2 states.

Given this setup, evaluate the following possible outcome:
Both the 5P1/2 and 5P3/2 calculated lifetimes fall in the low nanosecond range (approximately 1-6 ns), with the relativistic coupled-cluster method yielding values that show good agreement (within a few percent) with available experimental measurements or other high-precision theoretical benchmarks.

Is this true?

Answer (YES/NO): YES